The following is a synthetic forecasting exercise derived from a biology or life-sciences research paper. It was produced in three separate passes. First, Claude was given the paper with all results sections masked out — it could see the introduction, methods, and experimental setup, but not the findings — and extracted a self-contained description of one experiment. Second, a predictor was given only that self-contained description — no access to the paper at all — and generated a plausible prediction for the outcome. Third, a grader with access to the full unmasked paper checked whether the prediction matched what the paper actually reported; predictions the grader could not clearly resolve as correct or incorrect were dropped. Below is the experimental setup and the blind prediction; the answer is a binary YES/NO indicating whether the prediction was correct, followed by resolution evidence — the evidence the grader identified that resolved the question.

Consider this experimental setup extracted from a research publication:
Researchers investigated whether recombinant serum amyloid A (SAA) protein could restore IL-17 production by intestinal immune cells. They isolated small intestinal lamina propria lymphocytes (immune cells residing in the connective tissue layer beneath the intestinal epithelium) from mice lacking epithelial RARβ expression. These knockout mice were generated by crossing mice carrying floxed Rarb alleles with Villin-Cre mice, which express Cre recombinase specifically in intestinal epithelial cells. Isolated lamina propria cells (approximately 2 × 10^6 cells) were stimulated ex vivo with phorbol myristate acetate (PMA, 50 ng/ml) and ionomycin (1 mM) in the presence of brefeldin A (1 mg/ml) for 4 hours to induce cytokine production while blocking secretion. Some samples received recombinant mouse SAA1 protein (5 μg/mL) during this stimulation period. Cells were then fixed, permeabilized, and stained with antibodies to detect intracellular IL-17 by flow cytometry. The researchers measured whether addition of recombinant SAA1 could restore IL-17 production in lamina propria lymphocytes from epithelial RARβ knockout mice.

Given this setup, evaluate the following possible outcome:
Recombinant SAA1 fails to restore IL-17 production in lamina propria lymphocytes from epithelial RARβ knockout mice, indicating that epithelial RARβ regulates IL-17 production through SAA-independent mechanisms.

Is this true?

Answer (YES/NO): NO